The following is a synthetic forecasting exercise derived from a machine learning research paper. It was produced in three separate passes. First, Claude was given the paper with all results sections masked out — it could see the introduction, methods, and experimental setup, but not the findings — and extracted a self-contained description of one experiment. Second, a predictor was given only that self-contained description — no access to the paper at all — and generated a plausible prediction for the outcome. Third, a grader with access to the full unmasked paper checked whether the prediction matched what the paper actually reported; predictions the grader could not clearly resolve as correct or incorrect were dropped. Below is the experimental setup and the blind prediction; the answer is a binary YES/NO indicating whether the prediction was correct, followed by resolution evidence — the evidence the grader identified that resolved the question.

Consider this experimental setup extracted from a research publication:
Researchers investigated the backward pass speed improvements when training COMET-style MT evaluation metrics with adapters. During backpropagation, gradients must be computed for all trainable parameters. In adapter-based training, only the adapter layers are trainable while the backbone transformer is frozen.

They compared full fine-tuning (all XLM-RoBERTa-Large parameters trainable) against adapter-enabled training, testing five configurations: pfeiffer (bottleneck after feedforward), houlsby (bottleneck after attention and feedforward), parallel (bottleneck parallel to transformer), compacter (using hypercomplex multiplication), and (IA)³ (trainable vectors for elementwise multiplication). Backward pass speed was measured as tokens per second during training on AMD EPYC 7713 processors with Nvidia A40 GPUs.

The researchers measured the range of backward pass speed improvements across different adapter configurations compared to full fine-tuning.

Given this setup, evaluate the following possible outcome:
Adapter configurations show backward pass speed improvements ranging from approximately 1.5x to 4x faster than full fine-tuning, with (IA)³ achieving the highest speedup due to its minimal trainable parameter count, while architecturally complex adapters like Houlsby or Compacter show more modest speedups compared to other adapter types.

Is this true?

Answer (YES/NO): NO